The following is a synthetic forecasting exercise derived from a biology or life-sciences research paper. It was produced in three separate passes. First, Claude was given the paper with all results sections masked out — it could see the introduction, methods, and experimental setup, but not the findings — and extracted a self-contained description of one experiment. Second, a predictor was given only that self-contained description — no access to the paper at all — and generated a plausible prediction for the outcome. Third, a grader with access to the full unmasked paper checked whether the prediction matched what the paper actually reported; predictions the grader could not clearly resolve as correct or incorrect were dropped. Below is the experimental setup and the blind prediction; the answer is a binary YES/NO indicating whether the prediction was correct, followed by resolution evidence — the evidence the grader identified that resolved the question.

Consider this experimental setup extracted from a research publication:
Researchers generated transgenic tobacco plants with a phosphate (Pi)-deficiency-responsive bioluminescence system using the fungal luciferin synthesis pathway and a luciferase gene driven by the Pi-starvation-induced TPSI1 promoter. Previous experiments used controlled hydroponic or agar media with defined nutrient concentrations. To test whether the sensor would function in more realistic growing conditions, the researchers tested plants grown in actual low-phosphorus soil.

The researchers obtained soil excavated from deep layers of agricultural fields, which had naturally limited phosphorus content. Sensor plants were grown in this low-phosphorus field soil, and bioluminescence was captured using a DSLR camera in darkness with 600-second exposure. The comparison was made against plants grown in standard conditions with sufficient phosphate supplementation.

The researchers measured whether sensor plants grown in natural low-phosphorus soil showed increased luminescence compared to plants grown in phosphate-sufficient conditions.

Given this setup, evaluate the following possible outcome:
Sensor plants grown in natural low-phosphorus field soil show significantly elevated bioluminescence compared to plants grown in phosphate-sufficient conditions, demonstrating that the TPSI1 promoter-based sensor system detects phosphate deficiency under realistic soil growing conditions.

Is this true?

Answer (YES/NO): YES